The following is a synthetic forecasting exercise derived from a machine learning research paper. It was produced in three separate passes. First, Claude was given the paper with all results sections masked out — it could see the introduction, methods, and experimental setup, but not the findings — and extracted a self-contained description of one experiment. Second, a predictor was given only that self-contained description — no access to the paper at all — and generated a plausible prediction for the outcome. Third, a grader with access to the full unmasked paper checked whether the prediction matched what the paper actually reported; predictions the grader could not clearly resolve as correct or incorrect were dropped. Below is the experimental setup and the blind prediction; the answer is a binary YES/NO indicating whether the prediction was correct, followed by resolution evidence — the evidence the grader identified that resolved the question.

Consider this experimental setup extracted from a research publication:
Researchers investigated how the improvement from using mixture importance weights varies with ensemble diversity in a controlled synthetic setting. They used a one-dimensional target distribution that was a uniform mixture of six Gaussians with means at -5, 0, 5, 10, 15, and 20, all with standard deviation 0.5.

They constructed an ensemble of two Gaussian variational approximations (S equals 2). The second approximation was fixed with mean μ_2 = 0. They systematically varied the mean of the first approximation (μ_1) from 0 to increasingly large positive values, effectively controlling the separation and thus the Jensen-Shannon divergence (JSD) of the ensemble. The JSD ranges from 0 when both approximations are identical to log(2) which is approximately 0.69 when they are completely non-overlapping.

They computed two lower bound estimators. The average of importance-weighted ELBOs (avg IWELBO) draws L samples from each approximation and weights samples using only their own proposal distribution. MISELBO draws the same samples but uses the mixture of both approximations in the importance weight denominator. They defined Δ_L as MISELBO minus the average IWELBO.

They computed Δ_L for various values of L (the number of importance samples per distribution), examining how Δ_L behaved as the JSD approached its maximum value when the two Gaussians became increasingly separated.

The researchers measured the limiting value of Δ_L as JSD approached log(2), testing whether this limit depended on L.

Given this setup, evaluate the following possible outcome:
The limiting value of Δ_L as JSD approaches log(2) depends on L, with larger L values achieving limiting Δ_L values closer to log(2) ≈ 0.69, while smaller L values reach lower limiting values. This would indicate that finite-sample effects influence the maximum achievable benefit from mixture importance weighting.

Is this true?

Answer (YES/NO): NO